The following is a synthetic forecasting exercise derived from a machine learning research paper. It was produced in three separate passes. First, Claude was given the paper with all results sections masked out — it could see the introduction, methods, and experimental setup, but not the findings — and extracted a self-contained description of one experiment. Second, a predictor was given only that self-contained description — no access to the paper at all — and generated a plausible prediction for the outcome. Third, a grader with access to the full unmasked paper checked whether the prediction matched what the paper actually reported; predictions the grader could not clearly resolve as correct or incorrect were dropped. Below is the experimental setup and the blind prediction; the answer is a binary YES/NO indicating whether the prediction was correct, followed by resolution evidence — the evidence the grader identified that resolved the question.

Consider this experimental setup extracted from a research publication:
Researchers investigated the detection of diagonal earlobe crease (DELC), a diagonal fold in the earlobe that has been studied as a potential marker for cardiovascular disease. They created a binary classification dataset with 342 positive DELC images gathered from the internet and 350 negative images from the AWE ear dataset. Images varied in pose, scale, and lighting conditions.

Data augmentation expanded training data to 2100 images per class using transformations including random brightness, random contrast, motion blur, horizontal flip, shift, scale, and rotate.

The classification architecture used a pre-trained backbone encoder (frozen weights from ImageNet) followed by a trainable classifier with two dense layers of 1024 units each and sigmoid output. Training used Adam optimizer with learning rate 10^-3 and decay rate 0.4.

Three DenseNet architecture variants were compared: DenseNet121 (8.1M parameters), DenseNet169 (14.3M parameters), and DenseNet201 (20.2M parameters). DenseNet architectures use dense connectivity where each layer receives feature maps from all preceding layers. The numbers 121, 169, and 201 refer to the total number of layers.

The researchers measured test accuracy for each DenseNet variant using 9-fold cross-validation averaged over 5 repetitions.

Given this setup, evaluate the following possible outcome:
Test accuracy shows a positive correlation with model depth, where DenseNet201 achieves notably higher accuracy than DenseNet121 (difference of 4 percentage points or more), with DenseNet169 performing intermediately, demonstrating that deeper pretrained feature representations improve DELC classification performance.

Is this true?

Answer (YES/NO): NO